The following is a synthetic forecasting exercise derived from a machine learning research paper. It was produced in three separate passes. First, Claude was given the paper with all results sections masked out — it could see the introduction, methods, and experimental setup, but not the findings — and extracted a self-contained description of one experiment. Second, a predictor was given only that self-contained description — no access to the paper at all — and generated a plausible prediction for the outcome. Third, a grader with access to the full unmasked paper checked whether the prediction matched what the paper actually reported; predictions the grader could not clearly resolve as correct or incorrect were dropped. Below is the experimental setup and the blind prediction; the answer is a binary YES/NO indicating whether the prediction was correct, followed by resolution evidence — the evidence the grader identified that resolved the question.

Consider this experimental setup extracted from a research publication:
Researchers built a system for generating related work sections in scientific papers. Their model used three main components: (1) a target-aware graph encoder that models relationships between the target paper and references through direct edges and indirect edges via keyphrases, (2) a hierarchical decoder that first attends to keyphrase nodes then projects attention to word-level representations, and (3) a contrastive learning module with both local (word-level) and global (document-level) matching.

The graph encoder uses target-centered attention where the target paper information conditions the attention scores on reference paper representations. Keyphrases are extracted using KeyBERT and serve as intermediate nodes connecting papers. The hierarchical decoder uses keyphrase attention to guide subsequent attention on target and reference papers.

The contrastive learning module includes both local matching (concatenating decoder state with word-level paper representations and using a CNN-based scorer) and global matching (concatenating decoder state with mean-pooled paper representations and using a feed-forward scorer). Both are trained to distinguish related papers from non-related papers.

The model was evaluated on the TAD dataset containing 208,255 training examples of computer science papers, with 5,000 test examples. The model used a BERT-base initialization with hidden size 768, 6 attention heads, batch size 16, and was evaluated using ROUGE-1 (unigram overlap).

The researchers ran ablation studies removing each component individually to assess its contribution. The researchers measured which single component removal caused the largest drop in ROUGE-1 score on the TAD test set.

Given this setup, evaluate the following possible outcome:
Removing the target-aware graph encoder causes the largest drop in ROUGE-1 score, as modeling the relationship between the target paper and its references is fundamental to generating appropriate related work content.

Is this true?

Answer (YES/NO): YES